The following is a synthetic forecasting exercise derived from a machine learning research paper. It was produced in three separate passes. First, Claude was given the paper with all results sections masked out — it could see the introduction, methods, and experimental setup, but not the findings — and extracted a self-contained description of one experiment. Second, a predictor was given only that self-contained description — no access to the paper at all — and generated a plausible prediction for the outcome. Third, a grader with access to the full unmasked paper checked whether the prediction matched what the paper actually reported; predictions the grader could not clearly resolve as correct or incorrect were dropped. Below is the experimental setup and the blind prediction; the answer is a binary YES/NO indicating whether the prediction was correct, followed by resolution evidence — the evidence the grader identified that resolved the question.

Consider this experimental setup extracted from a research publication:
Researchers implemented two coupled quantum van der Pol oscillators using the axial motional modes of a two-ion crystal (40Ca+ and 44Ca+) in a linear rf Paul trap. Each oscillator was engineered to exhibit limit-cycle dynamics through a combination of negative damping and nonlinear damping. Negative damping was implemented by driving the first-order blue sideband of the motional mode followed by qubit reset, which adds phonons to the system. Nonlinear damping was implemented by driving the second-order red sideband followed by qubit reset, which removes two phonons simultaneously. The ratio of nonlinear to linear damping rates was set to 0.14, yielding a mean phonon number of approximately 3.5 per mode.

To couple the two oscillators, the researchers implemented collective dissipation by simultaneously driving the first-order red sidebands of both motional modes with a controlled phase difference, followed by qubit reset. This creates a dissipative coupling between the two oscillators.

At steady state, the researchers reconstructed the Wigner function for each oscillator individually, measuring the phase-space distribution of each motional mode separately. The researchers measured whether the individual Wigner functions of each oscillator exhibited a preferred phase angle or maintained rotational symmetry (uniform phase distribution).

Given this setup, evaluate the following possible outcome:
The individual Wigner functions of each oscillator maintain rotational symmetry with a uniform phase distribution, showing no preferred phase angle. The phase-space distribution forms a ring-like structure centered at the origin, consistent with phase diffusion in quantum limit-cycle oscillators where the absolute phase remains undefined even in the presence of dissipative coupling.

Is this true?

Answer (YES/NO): YES